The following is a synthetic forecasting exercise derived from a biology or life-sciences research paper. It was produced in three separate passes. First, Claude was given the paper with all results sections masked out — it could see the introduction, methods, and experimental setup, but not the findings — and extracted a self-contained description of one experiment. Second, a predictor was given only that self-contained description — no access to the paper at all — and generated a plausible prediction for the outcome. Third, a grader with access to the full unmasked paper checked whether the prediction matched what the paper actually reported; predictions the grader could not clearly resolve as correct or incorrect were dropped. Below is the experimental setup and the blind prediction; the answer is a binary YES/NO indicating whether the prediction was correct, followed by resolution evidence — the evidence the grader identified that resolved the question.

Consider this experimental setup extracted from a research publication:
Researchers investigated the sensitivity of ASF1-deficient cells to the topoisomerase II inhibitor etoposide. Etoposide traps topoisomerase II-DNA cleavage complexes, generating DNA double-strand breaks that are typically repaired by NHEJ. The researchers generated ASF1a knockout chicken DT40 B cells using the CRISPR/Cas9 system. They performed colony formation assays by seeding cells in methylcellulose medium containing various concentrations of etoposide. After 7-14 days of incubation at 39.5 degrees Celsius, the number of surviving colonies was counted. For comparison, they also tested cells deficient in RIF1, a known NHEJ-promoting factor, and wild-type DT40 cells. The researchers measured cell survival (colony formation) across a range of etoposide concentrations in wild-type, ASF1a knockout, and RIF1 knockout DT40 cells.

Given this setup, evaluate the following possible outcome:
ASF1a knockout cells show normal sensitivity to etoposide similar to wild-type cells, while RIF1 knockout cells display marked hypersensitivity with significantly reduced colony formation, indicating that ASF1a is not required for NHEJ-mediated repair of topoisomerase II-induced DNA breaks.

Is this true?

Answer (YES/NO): NO